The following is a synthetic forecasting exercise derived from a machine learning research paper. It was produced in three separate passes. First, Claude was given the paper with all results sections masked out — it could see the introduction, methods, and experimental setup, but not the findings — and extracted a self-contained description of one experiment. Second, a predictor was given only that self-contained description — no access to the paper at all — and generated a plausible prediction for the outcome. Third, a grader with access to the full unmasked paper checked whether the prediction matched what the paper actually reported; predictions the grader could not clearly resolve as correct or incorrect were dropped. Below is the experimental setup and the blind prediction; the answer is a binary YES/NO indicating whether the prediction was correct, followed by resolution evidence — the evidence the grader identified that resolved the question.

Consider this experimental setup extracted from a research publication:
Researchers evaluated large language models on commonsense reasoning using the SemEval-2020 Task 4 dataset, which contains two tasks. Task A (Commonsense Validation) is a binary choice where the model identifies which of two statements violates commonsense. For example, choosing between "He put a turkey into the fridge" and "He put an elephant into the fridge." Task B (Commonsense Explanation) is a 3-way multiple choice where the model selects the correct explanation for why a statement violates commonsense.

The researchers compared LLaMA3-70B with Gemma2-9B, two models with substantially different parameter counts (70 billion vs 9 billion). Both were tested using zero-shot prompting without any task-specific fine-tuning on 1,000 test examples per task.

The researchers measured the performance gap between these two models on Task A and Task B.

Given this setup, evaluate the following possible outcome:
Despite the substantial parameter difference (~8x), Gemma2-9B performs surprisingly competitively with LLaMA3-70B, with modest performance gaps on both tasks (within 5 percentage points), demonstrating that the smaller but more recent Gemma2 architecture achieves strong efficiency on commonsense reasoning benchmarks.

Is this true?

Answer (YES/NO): YES